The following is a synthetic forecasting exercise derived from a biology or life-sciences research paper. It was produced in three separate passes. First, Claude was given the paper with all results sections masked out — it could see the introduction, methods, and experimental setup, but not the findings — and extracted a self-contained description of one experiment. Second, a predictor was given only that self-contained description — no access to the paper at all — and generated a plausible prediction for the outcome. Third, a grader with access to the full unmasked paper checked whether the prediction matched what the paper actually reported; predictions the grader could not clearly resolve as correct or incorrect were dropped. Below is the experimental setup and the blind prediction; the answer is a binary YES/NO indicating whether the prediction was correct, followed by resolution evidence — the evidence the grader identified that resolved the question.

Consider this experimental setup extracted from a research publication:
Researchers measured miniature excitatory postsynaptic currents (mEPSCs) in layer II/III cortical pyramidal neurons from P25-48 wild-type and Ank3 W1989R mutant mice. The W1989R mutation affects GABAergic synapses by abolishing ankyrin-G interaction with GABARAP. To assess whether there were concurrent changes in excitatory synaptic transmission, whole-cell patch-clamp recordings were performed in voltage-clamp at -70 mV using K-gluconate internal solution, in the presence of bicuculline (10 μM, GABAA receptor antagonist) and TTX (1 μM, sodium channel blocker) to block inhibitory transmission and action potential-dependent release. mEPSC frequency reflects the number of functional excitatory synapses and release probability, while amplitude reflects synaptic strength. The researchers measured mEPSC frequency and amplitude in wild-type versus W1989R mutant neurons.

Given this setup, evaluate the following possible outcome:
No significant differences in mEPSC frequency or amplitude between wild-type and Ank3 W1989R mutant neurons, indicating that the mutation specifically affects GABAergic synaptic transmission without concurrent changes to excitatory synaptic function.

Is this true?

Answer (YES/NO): NO